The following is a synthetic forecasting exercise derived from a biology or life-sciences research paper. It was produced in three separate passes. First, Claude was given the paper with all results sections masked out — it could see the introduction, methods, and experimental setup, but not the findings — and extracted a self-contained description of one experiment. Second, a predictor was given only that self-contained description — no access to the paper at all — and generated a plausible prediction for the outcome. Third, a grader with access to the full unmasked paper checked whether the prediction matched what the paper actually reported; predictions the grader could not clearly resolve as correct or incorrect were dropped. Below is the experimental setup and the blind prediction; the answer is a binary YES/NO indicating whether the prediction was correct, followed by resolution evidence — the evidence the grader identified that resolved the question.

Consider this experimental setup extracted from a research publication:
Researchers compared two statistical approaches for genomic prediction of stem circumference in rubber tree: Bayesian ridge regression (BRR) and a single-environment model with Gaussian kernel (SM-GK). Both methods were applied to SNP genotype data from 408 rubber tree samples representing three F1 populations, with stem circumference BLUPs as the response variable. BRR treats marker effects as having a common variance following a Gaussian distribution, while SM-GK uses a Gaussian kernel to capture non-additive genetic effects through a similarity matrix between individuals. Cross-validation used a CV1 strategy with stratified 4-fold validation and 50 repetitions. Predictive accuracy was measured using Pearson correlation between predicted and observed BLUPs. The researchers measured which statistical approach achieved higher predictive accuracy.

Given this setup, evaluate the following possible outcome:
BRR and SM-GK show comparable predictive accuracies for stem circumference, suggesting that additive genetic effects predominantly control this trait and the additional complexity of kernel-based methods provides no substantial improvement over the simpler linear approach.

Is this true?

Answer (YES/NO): YES